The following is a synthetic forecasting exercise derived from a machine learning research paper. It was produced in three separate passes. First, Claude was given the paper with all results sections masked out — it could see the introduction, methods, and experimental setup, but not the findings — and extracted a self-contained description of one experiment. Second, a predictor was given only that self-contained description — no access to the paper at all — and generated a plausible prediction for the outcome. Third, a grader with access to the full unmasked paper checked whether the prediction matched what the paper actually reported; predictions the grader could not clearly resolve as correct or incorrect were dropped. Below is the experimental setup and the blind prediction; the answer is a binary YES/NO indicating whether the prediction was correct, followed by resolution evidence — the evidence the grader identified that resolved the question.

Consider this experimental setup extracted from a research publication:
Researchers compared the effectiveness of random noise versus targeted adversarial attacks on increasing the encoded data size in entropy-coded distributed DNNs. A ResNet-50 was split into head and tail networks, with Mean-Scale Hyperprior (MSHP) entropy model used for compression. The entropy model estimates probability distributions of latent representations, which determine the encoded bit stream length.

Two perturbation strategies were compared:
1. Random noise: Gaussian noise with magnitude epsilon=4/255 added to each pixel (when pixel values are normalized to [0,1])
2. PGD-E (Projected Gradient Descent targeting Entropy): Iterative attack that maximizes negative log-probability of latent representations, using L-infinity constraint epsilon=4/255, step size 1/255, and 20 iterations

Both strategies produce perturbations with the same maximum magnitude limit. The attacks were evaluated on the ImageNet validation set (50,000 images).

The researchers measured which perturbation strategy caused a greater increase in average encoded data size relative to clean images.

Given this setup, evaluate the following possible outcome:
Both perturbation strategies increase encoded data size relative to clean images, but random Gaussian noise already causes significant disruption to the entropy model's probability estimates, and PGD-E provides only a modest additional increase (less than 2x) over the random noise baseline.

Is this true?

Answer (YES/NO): YES